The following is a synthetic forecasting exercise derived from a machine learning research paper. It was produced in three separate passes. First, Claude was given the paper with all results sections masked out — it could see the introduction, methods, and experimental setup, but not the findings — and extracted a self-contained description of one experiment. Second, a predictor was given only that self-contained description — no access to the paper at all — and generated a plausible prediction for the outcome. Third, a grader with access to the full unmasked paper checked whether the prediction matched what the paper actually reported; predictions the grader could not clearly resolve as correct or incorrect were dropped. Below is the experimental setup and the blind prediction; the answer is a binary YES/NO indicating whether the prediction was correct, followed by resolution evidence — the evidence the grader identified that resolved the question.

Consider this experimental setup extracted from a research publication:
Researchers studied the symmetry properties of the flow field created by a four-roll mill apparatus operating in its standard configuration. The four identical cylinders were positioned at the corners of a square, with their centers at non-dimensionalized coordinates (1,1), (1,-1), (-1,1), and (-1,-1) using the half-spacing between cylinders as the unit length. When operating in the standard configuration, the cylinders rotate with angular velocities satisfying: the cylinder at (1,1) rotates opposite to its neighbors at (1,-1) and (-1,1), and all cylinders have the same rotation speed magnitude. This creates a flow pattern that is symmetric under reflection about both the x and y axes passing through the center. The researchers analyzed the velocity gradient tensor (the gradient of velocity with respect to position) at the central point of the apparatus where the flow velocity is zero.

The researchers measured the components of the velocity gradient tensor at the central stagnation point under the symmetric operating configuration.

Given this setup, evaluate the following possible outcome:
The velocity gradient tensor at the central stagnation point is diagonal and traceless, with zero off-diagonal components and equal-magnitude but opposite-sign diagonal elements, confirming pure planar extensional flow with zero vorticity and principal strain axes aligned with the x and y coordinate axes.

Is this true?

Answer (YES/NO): YES